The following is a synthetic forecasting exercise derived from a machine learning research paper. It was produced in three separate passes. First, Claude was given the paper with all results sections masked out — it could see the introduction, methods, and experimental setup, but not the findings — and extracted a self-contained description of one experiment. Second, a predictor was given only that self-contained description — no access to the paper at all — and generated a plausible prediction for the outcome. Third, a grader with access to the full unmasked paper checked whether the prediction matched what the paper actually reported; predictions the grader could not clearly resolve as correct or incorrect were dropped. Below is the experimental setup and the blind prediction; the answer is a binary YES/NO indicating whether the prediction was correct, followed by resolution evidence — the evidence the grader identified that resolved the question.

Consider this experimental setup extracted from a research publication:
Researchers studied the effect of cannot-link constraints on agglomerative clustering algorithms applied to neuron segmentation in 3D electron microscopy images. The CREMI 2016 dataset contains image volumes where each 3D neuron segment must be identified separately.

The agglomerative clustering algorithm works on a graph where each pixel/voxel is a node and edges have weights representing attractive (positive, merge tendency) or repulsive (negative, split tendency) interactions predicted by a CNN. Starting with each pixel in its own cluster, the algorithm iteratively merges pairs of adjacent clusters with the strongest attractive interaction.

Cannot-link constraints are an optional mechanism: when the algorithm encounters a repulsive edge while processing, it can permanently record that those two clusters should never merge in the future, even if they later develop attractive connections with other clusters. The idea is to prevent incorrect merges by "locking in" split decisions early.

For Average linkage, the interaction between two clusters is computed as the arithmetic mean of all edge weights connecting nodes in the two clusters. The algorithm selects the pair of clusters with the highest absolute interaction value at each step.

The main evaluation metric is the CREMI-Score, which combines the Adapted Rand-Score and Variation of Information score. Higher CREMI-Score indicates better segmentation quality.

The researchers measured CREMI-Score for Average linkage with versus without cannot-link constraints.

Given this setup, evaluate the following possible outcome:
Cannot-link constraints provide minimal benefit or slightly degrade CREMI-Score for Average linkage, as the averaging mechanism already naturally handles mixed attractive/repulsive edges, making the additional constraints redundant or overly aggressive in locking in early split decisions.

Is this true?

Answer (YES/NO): NO